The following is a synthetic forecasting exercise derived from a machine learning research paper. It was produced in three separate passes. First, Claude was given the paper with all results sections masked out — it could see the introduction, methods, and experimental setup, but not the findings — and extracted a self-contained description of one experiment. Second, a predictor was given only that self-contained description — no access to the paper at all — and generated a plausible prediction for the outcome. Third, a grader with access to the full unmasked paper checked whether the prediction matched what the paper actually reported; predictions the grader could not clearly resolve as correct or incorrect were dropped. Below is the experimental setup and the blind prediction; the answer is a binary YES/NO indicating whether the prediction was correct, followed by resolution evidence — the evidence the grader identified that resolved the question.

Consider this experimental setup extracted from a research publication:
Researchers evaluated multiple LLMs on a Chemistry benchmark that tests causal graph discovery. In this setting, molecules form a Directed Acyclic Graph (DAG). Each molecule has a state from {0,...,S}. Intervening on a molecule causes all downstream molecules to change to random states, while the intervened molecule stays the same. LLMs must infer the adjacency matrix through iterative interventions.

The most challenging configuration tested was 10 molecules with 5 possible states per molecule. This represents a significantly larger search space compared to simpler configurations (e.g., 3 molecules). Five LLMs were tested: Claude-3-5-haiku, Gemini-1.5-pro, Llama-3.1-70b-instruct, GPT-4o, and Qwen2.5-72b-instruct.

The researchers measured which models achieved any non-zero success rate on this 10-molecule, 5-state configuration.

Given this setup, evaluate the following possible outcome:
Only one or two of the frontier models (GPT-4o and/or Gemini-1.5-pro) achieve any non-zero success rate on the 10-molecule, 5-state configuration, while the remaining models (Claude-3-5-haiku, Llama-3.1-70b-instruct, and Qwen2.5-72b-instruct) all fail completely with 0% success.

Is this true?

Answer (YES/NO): YES